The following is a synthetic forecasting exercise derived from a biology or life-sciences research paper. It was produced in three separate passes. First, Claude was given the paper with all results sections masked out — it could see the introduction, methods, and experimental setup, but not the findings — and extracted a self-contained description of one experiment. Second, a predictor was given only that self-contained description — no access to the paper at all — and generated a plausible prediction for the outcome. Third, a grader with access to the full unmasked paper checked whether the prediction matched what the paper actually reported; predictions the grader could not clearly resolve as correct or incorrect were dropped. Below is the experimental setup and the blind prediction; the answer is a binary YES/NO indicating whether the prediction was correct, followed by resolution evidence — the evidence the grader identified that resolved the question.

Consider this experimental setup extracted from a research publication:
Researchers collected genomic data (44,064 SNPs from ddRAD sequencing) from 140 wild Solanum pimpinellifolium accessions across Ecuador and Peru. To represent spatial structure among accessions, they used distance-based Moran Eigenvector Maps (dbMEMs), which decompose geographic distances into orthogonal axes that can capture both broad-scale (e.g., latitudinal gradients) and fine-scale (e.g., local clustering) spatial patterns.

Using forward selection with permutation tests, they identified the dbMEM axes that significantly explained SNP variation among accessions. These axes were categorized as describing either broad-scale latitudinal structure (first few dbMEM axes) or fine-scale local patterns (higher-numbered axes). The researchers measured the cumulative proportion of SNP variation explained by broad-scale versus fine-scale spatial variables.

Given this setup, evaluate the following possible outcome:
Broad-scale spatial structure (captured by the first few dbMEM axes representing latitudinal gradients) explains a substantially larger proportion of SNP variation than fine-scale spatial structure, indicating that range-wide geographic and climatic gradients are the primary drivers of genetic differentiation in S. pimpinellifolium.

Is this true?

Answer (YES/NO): NO